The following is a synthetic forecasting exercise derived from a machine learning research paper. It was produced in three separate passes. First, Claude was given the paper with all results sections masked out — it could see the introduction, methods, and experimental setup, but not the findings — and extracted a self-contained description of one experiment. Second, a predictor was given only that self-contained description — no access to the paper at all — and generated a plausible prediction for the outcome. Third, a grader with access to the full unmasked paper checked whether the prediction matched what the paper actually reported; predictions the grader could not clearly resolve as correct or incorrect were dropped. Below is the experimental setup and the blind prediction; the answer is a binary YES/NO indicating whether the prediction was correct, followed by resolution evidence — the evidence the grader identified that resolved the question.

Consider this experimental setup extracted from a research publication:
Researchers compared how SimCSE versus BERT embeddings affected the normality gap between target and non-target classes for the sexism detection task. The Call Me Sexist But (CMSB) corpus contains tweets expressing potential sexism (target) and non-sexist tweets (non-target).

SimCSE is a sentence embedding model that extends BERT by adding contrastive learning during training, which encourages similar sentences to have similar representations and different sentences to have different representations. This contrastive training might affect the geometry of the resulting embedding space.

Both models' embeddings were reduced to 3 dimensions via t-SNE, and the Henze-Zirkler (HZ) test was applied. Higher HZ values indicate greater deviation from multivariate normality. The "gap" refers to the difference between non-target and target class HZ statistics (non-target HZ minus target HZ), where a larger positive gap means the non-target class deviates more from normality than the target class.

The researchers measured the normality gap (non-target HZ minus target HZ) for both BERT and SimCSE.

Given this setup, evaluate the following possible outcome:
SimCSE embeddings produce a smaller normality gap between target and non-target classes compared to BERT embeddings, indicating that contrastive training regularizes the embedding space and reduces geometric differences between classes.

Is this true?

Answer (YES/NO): YES